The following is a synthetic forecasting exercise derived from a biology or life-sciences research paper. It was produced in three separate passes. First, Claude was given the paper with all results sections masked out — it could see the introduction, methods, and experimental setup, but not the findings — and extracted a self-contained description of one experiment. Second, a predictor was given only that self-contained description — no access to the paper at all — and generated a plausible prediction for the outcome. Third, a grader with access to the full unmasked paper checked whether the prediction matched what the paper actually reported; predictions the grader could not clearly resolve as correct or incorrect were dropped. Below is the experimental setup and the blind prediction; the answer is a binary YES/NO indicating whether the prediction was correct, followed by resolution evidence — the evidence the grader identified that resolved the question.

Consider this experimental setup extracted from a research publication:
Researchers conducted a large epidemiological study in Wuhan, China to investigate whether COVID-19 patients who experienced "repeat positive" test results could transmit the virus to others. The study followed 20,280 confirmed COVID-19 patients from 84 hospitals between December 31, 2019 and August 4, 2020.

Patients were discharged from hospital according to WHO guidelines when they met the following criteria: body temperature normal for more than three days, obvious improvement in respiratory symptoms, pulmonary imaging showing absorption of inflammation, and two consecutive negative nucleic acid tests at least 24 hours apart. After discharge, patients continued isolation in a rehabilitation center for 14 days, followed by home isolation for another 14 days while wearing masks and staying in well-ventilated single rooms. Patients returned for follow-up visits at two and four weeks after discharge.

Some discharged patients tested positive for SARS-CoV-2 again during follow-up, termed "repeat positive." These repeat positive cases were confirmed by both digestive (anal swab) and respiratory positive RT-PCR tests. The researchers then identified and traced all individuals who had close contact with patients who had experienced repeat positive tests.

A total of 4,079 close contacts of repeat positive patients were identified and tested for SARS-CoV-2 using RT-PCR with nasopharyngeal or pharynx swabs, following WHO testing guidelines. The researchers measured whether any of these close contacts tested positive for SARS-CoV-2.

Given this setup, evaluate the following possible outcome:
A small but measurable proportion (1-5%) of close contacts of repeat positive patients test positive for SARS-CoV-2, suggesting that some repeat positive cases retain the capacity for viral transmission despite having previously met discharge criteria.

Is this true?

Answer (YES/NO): NO